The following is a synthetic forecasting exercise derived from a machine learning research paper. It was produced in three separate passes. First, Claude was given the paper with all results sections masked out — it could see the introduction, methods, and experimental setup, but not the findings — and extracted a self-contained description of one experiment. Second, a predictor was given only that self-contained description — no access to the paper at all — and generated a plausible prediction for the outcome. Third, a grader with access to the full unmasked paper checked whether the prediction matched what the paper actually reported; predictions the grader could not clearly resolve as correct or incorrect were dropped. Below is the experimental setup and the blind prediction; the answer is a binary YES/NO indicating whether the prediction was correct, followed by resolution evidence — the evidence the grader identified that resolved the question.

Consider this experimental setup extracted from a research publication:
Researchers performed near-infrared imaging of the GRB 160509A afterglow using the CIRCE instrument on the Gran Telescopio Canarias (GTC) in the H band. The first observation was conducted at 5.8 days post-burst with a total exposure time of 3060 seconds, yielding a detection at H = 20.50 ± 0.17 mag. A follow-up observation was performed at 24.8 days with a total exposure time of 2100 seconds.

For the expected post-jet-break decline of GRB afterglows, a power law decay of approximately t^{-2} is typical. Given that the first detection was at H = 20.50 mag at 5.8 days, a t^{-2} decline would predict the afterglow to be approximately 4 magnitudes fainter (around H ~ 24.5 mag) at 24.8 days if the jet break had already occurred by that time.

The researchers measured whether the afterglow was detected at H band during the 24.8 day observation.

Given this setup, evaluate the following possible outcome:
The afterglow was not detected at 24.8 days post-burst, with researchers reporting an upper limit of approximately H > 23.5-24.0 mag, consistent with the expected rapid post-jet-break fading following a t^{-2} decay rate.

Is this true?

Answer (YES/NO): NO